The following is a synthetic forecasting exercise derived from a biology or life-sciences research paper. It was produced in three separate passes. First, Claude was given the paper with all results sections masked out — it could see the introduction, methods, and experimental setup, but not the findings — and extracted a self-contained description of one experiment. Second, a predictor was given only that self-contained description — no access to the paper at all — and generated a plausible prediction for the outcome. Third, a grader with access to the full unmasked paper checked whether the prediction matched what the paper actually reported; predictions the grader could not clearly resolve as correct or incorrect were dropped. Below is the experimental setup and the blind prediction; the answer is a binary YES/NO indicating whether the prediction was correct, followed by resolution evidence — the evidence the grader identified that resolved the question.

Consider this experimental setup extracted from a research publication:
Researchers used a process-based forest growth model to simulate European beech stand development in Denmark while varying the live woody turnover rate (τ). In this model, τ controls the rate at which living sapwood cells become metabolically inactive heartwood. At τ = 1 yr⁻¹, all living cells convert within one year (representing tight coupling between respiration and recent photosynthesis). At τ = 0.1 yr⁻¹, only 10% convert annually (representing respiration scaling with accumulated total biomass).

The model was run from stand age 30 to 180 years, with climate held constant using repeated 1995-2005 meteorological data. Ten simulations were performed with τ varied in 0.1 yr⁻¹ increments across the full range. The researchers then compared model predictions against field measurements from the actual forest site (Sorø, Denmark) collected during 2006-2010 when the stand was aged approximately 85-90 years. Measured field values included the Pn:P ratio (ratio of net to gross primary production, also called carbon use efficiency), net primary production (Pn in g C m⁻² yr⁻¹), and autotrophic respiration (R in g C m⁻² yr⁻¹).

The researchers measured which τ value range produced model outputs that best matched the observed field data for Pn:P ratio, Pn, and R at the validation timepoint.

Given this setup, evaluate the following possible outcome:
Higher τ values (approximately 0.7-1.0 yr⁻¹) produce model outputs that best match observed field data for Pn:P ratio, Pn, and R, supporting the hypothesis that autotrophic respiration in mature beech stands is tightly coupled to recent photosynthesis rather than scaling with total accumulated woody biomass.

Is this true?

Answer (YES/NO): NO